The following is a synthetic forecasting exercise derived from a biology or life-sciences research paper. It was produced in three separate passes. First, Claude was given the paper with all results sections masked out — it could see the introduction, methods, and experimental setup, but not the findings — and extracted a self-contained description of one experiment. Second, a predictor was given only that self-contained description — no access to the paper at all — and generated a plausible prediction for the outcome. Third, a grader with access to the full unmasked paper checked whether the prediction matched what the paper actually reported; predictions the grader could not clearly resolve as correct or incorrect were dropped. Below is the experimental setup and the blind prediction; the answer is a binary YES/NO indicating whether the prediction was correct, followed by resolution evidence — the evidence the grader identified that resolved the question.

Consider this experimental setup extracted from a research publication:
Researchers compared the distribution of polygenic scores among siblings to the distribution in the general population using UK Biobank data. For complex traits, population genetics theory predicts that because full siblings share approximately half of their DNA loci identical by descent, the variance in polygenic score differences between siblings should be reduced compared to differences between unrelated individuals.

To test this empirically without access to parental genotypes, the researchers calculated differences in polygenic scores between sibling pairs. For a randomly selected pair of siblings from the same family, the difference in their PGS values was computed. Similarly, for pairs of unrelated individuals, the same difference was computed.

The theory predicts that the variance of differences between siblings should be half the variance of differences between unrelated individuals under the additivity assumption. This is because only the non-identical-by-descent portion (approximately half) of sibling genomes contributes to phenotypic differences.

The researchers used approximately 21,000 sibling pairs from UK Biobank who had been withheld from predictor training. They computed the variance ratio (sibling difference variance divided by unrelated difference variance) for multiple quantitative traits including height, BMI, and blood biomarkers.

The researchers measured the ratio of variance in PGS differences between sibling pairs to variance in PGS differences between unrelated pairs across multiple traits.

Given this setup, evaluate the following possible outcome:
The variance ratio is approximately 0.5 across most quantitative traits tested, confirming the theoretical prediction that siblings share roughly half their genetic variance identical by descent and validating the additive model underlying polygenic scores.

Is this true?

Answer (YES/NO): YES